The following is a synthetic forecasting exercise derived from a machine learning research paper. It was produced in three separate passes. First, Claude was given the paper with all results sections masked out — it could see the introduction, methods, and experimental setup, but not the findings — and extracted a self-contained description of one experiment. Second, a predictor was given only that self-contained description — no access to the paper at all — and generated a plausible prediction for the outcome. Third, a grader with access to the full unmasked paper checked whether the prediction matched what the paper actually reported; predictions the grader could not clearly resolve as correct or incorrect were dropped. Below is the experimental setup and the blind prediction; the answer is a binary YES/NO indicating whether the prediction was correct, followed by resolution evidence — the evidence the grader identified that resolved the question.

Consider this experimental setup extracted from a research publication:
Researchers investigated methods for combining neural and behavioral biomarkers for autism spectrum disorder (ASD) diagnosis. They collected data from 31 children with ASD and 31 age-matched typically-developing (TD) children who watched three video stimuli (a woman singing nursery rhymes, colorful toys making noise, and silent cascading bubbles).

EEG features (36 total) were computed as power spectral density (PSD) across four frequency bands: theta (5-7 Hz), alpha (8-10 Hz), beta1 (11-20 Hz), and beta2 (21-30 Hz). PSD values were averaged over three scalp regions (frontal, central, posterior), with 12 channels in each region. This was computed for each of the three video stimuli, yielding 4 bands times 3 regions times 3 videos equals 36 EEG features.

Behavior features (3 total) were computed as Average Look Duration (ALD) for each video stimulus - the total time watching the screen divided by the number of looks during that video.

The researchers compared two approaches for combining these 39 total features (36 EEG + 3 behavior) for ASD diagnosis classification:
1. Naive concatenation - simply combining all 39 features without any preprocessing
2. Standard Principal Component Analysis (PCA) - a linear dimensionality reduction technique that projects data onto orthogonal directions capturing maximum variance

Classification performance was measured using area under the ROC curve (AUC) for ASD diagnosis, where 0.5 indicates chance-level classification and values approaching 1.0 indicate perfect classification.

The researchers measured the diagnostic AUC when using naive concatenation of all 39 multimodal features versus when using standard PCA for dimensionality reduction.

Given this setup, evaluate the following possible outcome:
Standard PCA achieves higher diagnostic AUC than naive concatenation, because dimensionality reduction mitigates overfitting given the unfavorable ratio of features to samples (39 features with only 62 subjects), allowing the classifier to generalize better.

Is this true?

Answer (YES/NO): YES